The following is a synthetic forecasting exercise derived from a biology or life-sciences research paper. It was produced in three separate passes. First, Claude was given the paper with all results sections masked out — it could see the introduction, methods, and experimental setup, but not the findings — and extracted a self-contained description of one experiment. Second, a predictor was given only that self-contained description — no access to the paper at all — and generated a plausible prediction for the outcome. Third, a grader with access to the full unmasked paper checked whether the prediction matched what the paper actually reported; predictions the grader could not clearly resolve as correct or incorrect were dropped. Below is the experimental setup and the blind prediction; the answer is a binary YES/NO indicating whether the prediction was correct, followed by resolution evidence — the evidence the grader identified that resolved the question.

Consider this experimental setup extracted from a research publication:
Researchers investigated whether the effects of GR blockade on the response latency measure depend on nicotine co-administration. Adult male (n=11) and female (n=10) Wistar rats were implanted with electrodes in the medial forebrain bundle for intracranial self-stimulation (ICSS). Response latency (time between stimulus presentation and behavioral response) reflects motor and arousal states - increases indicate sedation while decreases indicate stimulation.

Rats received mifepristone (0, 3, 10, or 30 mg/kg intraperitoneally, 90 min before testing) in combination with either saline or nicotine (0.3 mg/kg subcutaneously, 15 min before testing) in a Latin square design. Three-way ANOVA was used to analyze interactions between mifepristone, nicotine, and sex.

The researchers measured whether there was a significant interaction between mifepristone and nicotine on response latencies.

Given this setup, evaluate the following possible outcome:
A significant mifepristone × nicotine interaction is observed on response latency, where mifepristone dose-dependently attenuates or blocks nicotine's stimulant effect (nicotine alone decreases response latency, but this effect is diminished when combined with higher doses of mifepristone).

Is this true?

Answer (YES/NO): NO